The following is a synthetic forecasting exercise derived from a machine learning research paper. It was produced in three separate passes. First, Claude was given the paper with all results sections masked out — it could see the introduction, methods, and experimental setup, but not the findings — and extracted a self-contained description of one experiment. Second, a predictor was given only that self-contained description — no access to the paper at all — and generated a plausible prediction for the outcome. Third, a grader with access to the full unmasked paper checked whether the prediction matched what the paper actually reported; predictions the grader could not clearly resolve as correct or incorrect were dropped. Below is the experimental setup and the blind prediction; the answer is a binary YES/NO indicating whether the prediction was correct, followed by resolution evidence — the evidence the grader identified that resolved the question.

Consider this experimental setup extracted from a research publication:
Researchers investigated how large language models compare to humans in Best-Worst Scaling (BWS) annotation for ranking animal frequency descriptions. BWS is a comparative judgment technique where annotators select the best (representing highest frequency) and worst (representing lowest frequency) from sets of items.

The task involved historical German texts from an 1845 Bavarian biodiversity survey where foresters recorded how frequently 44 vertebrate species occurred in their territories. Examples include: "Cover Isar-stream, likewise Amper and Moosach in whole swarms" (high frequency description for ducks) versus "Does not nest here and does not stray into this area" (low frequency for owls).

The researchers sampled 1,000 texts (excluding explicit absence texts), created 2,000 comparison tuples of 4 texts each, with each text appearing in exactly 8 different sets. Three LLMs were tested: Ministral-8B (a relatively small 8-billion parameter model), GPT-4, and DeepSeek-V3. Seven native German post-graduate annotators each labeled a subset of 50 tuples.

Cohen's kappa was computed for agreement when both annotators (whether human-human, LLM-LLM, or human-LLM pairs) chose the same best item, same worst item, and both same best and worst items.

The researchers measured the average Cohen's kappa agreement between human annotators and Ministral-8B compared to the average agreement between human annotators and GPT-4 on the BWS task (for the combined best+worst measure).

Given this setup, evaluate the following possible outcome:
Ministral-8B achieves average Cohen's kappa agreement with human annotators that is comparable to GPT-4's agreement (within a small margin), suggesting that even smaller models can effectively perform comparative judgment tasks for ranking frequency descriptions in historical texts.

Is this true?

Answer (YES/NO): NO